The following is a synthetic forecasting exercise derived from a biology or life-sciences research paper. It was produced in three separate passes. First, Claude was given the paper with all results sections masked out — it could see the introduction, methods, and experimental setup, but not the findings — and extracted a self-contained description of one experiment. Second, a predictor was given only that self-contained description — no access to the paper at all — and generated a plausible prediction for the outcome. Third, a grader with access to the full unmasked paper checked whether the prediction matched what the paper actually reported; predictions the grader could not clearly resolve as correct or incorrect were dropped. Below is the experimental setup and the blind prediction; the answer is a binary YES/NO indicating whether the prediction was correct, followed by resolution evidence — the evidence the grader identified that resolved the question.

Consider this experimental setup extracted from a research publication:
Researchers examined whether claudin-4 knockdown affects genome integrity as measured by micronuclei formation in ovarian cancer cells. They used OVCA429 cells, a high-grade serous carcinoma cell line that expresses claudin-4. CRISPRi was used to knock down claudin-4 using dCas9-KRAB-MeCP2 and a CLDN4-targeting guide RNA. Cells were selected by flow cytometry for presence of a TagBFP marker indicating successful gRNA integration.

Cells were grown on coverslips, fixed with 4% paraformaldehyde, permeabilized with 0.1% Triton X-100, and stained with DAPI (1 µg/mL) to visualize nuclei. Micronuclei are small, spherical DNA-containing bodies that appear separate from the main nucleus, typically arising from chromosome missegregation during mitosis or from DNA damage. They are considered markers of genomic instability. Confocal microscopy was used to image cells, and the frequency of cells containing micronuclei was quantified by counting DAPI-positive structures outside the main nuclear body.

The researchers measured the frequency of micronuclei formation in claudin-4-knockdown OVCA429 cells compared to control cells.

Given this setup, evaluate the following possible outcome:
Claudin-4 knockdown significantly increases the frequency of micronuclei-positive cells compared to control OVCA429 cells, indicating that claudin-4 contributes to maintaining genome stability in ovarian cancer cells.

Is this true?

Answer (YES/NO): NO